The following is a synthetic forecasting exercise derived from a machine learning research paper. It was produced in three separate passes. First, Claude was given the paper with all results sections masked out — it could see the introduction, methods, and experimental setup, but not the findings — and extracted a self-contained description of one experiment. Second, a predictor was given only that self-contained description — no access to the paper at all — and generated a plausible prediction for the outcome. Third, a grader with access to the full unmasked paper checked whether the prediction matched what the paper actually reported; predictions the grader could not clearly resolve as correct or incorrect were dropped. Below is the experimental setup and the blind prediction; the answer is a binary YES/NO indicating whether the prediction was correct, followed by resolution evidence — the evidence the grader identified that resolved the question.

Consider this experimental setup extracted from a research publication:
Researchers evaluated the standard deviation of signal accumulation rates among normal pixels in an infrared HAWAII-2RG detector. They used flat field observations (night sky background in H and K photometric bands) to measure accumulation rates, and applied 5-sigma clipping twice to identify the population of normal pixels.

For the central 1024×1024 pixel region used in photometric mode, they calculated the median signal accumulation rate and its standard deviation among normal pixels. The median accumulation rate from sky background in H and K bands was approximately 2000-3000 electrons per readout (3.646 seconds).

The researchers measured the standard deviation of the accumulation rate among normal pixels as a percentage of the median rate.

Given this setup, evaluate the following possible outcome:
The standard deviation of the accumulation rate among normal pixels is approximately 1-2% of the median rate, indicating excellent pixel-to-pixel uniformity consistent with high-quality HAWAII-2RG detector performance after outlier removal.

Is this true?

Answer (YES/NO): YES